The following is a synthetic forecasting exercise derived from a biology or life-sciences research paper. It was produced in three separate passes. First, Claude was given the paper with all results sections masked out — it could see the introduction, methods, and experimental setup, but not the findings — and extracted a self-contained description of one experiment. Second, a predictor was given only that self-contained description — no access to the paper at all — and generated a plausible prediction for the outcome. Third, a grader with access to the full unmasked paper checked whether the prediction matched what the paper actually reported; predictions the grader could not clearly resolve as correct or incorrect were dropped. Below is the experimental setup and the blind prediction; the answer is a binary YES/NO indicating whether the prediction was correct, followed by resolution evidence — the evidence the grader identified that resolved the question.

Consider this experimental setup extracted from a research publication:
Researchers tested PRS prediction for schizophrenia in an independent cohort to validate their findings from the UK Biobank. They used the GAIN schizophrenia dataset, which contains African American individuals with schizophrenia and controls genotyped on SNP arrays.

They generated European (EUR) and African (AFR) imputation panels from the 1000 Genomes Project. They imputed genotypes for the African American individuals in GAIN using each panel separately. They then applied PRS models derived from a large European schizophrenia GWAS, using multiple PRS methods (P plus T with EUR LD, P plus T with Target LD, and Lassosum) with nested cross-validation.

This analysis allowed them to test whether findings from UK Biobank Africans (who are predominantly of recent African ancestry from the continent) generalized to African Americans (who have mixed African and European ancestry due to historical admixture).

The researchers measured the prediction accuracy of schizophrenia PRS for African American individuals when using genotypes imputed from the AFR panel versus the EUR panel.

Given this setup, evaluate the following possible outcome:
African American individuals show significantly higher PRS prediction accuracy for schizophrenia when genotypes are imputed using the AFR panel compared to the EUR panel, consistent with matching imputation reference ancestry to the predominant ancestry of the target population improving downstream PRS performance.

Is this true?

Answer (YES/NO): NO